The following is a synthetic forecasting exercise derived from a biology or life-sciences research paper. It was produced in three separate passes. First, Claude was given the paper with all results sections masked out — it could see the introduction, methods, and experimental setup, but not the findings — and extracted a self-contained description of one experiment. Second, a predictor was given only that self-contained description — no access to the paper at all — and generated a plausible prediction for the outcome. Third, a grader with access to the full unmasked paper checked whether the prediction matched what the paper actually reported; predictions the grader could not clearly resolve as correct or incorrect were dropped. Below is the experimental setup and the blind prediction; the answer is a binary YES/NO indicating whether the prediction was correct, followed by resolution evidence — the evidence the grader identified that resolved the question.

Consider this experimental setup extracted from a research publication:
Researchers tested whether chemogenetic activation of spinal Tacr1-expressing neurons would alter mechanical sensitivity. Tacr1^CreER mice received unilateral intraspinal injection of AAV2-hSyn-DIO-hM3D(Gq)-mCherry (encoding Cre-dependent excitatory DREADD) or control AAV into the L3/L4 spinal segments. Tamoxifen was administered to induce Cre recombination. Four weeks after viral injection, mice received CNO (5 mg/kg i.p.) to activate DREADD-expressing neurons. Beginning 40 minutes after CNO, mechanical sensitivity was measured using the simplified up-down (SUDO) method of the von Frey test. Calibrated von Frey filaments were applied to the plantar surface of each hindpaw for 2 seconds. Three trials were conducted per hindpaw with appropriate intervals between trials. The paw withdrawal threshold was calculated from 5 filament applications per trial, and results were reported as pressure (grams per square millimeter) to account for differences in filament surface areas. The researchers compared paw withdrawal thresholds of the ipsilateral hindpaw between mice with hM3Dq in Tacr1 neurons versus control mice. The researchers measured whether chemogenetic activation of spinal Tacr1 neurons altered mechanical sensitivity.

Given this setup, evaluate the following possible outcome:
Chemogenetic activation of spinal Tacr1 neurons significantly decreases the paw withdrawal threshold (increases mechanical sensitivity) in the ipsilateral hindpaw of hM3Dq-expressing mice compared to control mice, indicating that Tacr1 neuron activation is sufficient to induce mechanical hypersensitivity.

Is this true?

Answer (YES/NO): NO